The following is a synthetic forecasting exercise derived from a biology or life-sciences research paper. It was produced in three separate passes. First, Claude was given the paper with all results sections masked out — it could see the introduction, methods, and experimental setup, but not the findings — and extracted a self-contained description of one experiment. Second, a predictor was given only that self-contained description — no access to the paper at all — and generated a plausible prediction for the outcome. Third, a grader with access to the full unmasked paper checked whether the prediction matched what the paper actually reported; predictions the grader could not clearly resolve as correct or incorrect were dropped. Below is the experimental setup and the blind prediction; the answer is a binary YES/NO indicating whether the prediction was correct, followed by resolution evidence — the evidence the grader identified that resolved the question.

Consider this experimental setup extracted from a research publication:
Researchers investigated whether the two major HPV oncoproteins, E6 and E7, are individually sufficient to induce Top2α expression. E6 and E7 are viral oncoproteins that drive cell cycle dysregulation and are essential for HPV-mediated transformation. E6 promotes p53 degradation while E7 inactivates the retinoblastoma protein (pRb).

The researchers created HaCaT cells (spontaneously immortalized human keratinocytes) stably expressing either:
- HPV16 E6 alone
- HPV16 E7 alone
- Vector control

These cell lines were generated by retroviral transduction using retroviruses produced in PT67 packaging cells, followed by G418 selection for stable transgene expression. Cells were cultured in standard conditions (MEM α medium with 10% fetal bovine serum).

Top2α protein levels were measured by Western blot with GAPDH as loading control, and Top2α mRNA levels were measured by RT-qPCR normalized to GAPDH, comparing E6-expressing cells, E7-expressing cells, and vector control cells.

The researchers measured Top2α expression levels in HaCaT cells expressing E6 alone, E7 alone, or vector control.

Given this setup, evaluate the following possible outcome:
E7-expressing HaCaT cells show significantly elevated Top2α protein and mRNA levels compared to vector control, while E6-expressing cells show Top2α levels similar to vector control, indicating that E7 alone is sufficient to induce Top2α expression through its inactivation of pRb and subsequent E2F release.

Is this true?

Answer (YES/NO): NO